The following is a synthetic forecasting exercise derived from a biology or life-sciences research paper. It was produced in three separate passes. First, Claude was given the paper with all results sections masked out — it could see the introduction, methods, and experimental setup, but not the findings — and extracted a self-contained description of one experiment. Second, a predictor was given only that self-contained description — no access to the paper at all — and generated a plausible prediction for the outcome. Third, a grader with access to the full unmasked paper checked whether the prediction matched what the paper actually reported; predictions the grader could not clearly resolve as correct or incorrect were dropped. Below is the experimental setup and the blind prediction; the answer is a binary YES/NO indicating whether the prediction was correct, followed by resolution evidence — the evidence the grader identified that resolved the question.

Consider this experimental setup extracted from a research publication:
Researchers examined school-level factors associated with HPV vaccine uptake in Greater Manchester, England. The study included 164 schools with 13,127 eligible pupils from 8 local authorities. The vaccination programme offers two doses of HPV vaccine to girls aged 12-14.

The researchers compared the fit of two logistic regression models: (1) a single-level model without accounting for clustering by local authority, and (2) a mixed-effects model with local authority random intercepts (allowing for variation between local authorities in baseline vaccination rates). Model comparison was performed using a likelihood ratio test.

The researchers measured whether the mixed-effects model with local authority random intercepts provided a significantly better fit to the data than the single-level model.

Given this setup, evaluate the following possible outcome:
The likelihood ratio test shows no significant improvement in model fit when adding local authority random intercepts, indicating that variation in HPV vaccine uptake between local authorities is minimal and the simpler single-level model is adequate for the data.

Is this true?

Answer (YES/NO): NO